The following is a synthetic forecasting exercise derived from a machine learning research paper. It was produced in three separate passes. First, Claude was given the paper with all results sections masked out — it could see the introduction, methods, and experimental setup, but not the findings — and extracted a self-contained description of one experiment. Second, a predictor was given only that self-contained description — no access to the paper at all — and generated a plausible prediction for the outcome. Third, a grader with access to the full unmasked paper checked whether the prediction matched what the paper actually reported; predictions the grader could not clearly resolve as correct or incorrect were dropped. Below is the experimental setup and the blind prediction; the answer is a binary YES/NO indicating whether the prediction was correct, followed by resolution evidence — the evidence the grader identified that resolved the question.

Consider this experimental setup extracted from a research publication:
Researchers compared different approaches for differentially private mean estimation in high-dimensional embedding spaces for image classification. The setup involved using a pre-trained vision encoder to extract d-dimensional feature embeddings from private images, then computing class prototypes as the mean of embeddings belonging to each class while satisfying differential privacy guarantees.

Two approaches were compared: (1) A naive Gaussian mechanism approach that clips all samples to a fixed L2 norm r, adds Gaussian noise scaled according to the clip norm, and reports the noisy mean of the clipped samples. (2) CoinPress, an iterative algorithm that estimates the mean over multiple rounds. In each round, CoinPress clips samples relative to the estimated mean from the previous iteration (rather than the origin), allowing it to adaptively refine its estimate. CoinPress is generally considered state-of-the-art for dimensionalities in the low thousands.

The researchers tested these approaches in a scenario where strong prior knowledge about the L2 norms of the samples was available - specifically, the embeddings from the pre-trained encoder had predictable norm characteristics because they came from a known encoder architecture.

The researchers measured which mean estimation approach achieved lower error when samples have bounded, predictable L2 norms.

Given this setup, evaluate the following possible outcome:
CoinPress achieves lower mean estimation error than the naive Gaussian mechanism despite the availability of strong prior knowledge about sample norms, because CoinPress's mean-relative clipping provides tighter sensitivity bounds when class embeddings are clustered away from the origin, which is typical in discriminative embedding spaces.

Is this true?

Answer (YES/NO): NO